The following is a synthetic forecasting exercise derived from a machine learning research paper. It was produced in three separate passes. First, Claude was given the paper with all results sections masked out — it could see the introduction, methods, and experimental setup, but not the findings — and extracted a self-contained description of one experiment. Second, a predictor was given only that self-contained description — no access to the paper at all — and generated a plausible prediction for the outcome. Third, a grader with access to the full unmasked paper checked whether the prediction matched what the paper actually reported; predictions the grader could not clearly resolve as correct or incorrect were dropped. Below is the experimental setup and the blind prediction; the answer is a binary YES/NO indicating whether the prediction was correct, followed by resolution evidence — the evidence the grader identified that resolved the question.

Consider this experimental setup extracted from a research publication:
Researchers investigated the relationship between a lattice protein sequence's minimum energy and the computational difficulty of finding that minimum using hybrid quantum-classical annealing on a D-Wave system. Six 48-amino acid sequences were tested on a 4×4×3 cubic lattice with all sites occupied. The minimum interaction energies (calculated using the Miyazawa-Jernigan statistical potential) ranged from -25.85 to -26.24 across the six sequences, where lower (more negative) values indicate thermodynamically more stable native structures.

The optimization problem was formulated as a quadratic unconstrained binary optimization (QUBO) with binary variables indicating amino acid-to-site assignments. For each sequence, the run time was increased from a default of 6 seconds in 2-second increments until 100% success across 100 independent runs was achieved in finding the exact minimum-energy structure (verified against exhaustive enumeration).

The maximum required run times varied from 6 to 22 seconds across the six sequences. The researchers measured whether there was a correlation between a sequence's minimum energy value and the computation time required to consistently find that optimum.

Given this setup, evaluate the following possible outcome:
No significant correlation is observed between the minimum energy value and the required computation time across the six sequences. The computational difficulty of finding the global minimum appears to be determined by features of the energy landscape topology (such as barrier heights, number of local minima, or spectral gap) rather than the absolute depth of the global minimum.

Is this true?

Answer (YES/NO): YES